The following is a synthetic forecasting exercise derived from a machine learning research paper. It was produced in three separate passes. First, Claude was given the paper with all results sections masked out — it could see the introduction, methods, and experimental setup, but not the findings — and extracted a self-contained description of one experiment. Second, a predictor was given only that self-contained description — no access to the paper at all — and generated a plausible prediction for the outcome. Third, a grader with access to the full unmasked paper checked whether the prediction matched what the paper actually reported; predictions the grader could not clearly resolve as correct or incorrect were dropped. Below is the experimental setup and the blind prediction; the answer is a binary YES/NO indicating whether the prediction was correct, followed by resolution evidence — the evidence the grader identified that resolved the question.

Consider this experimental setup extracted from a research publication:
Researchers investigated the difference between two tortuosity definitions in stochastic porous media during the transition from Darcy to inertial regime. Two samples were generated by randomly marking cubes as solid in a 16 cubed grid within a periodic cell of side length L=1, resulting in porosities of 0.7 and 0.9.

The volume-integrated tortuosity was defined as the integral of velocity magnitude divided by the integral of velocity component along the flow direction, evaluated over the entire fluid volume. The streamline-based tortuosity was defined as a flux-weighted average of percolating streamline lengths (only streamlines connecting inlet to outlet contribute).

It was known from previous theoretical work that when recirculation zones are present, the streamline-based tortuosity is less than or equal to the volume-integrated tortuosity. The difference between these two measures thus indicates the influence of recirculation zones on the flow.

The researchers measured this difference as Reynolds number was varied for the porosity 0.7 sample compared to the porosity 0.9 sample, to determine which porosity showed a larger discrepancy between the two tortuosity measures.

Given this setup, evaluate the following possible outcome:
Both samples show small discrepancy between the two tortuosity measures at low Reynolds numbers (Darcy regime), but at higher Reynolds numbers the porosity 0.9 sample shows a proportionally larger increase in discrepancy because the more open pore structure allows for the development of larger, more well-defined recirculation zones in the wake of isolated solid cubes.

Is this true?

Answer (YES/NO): NO